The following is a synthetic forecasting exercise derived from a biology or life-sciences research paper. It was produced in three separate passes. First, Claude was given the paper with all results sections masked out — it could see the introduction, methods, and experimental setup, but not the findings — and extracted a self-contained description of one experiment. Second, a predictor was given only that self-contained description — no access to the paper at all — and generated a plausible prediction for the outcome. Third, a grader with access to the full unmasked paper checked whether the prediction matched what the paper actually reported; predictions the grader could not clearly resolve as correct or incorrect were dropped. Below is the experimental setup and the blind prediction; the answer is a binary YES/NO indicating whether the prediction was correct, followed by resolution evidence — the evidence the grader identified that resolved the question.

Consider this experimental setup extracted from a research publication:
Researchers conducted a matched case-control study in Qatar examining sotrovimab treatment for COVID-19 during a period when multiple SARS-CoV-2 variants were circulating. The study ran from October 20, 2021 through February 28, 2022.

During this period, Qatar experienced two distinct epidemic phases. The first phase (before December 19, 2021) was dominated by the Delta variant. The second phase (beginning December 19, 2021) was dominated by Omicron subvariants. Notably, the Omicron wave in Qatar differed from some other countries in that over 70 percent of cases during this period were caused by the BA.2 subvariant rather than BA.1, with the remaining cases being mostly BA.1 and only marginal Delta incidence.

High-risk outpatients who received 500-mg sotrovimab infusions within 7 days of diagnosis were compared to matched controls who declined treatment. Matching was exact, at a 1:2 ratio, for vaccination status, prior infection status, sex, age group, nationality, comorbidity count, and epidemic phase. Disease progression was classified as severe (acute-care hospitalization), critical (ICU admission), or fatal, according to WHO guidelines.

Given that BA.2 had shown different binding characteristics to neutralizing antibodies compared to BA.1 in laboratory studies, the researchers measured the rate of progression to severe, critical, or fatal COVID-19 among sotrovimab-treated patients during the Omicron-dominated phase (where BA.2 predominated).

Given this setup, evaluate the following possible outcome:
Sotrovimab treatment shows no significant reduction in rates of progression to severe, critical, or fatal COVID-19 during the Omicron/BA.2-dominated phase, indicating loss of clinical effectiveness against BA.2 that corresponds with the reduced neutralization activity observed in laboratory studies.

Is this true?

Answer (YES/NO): YES